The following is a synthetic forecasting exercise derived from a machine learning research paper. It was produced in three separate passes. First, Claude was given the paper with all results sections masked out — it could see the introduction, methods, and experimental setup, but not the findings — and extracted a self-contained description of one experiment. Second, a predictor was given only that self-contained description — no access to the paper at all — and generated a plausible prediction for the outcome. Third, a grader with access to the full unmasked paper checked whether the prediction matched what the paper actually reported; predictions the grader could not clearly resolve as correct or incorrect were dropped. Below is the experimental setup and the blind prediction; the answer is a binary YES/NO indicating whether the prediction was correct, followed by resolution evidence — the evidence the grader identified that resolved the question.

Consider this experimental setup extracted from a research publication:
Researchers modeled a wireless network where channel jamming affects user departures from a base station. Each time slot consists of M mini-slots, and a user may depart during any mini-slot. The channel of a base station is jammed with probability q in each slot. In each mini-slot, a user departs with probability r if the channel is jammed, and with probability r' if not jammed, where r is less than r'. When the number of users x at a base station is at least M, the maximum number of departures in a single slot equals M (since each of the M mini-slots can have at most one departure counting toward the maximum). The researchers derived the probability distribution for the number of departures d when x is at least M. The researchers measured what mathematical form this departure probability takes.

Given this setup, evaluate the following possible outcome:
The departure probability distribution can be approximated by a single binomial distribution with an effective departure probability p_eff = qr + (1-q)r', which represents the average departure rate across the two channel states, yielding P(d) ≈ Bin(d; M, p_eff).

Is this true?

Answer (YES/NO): NO